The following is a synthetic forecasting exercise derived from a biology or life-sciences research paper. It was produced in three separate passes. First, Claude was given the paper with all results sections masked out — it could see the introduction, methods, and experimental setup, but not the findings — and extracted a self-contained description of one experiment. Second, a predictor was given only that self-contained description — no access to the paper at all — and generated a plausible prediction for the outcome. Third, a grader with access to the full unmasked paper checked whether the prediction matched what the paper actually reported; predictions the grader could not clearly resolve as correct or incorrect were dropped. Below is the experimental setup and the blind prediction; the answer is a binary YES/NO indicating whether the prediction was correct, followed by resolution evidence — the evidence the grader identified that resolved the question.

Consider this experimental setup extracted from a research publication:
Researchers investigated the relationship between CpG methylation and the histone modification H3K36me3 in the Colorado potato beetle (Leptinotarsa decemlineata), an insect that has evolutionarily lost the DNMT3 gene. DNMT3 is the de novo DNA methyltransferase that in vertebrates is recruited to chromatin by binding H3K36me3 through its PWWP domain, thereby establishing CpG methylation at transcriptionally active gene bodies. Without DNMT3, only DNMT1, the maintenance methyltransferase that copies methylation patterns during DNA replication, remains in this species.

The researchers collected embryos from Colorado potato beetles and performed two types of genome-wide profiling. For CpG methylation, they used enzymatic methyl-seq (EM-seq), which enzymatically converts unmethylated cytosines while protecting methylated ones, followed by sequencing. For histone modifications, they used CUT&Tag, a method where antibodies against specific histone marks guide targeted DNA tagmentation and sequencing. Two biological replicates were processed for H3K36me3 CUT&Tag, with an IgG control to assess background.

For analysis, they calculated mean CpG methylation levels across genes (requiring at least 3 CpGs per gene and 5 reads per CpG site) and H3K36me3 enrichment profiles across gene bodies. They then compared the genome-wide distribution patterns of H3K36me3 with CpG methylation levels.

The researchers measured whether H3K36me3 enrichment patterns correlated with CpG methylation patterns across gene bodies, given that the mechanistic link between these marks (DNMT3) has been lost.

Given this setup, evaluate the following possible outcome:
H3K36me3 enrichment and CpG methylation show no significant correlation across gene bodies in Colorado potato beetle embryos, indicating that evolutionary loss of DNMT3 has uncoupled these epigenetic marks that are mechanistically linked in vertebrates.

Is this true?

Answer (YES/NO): NO